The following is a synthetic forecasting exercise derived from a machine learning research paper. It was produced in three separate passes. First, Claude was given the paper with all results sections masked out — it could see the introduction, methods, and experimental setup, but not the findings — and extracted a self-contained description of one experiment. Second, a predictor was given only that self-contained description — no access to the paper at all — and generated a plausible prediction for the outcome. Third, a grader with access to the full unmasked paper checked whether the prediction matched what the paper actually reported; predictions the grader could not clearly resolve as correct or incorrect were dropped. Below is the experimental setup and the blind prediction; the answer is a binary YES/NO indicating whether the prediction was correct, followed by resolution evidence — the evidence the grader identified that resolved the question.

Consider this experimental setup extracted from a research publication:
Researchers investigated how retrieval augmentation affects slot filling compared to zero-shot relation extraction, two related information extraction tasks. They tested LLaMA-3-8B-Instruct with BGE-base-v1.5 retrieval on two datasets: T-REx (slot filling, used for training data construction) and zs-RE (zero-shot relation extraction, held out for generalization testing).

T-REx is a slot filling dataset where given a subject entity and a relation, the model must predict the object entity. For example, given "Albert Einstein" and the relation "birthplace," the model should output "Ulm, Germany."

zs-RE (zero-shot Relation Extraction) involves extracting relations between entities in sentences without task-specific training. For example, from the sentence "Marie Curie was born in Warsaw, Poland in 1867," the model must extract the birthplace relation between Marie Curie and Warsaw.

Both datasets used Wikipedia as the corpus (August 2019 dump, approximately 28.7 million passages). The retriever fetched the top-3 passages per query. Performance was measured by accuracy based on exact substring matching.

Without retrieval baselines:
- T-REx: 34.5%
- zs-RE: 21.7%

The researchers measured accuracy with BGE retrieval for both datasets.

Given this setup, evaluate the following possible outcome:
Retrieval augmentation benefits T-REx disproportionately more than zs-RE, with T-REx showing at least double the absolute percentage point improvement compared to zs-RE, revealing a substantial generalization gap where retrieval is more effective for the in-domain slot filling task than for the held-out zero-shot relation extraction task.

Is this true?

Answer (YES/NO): NO